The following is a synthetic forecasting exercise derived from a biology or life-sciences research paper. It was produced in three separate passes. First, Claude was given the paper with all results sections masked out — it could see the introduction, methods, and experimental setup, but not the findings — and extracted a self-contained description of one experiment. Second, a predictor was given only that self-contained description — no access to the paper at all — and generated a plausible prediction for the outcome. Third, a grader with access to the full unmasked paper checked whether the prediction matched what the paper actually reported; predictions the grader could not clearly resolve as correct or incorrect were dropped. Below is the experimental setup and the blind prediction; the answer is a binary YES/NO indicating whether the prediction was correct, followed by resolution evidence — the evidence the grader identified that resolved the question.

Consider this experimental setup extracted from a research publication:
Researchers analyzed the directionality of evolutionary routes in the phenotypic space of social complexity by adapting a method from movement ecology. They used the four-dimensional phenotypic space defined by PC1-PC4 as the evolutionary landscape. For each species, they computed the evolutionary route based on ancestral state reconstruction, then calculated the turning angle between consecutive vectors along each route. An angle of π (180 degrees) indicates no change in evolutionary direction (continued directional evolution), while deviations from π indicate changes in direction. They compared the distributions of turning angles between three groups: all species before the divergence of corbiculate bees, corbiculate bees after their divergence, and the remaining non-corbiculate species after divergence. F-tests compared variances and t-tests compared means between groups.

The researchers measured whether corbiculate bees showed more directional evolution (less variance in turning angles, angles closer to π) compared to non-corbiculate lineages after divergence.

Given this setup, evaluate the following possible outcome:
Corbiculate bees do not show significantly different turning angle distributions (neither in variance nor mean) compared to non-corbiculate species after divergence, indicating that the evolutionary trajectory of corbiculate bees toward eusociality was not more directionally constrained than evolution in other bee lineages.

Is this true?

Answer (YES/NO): NO